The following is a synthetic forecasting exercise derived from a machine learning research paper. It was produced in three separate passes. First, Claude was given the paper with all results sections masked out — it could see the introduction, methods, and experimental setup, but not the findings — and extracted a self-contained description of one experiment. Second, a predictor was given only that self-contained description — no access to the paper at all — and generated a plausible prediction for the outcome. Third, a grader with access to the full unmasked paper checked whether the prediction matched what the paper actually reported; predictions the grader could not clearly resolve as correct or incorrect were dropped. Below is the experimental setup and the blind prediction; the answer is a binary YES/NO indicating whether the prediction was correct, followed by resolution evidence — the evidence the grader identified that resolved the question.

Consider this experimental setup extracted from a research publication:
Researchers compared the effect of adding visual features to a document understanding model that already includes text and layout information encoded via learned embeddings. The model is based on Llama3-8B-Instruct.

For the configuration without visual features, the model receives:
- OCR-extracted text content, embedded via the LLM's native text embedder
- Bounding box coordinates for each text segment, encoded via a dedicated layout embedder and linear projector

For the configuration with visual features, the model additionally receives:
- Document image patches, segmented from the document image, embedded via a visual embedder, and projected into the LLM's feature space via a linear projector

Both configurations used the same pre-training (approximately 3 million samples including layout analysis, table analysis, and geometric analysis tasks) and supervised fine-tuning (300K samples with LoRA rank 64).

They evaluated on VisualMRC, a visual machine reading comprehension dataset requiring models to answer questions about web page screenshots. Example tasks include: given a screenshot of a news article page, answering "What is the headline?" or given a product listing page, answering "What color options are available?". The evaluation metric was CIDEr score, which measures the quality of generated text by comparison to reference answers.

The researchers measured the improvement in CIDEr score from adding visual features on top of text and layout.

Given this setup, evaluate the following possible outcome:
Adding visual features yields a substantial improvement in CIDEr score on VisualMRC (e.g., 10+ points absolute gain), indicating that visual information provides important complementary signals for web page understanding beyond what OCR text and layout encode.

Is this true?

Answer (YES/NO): NO